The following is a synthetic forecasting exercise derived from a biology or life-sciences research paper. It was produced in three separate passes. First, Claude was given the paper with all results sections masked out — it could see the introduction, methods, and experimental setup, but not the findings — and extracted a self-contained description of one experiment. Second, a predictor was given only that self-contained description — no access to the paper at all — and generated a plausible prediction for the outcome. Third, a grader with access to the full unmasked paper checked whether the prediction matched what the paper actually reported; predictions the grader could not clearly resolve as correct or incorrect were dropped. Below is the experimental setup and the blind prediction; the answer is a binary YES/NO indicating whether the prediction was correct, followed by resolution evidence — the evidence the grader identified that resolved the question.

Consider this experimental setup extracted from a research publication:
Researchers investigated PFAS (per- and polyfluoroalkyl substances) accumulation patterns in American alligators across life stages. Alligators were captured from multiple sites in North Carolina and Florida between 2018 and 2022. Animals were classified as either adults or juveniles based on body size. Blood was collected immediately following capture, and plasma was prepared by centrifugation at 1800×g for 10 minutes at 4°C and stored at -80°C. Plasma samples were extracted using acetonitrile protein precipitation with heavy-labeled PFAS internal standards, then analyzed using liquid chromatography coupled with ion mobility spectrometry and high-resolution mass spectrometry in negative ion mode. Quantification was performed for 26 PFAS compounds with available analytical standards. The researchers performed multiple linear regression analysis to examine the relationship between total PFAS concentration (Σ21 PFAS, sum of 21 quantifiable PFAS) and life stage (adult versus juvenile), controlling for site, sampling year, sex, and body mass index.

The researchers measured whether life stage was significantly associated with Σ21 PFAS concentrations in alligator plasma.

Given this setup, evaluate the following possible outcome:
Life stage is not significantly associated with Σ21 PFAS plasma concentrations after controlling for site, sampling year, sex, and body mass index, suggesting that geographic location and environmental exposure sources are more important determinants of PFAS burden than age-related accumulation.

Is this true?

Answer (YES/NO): NO